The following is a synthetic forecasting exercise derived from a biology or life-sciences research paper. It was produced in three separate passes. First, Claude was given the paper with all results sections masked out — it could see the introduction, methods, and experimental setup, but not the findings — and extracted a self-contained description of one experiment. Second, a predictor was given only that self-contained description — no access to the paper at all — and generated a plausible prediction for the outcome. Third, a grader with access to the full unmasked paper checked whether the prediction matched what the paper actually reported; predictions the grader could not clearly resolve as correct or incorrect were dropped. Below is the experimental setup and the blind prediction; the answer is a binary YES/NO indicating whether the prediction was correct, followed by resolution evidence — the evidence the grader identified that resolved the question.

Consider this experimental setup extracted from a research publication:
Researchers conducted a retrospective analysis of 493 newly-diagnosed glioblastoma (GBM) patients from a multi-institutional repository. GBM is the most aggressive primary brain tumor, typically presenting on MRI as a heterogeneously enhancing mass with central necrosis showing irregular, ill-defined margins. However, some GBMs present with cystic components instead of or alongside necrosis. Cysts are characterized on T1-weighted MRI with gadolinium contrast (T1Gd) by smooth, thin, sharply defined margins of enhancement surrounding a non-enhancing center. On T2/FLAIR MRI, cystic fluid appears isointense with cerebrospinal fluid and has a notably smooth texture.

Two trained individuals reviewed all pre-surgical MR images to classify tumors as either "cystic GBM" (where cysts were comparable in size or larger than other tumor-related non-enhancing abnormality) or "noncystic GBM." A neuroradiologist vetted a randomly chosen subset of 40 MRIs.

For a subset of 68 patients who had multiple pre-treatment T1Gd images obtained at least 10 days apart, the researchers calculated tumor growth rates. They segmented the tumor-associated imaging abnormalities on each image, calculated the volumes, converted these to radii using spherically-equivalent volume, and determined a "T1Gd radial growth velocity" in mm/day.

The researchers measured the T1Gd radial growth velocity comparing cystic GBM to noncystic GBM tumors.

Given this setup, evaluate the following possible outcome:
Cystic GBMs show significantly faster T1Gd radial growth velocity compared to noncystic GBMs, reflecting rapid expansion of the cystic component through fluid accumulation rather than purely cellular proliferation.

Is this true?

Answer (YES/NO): NO